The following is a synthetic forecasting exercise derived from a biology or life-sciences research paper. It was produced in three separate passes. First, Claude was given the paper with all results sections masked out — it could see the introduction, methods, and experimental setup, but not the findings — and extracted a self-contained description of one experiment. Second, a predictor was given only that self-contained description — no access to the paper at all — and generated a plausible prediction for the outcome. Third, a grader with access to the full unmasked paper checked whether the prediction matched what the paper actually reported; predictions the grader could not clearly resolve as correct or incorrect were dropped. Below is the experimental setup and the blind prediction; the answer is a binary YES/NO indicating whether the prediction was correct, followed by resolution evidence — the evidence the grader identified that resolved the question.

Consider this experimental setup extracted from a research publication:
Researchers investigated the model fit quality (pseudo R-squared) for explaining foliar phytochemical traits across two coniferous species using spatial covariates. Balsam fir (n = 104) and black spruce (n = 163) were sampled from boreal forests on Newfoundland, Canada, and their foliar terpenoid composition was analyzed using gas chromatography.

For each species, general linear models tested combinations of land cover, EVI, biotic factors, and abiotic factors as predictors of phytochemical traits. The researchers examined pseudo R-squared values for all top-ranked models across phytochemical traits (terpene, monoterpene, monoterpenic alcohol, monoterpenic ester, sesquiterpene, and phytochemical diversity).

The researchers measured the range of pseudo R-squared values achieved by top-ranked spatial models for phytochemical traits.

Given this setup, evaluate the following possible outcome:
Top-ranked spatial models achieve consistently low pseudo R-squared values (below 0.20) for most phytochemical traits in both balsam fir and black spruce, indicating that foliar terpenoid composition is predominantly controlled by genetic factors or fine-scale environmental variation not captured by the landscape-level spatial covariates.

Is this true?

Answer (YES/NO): NO